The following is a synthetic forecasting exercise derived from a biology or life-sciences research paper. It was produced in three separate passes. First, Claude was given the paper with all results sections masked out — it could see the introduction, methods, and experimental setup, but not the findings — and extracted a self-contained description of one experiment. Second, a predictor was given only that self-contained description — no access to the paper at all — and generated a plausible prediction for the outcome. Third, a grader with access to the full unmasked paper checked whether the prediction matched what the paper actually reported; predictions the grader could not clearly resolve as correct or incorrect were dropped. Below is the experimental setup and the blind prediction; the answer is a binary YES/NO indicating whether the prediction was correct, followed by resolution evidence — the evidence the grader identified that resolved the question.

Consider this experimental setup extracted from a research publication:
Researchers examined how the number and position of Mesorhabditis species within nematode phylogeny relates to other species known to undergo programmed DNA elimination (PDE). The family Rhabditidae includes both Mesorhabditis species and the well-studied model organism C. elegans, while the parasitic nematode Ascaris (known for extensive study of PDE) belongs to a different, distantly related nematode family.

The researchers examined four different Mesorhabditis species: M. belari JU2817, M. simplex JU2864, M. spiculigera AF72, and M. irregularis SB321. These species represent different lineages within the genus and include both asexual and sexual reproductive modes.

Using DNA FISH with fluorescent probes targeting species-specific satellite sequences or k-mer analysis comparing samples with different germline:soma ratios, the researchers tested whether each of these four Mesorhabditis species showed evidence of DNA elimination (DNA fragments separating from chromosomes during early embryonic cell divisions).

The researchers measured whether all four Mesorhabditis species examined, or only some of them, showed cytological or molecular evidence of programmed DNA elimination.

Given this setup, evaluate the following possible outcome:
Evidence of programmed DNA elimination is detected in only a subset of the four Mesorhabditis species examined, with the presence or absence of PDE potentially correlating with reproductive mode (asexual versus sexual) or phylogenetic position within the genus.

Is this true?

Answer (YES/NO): NO